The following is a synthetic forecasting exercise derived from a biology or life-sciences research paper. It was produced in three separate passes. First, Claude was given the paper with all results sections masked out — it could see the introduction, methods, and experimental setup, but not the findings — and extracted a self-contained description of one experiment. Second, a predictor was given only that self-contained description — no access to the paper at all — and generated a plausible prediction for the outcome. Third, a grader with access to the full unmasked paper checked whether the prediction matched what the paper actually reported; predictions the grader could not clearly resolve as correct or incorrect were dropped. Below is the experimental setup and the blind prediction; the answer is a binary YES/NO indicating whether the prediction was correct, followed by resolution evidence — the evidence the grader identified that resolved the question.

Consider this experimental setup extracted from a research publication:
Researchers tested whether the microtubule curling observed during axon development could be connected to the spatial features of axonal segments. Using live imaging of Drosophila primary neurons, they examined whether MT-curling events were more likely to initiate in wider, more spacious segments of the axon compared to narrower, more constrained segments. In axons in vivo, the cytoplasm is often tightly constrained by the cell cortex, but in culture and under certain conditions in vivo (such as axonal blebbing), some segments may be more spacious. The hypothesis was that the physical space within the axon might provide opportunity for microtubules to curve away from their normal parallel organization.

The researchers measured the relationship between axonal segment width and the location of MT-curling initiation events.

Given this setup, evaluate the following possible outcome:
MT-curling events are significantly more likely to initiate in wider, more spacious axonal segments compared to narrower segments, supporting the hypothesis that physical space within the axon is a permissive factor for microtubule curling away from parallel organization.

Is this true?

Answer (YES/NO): YES